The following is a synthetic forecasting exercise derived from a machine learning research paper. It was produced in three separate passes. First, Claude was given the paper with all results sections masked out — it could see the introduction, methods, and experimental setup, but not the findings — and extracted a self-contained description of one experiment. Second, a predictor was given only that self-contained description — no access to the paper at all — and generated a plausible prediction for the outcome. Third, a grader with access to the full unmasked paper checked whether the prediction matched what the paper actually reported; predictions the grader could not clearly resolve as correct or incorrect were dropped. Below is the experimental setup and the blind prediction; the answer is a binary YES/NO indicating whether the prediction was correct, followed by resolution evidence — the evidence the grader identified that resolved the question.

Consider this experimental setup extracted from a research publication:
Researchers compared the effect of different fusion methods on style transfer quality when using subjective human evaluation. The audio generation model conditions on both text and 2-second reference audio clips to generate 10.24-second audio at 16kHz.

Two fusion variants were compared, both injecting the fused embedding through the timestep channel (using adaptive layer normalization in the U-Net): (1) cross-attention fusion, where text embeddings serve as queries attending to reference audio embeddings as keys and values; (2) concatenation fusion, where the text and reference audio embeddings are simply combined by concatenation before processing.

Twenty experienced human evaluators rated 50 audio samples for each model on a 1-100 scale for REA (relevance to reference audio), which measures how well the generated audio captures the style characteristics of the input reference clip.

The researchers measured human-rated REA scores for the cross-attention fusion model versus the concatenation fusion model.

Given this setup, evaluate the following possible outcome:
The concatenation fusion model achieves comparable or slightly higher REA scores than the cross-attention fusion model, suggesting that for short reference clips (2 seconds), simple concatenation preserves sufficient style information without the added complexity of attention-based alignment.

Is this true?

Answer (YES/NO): NO